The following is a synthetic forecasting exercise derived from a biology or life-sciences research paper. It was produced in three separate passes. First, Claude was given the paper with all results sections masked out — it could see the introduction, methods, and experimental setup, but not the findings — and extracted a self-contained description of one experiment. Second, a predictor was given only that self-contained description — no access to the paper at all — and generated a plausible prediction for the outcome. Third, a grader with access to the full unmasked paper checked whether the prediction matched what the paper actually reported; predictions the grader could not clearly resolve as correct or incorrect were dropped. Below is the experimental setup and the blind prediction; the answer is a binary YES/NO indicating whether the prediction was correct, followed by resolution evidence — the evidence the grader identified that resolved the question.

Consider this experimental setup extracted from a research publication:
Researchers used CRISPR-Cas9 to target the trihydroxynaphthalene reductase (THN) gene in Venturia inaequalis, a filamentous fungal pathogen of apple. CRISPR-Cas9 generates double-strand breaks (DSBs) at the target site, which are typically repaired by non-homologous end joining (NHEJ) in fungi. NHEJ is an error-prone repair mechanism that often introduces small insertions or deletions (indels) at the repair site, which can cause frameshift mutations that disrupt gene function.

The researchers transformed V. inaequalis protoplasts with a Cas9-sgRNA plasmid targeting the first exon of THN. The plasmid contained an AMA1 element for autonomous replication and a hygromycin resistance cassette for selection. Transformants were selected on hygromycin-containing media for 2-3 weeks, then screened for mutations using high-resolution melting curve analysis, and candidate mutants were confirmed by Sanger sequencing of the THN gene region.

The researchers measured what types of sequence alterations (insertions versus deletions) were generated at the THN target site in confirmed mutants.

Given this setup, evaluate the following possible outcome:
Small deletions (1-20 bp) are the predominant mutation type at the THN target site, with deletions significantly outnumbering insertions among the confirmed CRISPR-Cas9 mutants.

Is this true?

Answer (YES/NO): NO